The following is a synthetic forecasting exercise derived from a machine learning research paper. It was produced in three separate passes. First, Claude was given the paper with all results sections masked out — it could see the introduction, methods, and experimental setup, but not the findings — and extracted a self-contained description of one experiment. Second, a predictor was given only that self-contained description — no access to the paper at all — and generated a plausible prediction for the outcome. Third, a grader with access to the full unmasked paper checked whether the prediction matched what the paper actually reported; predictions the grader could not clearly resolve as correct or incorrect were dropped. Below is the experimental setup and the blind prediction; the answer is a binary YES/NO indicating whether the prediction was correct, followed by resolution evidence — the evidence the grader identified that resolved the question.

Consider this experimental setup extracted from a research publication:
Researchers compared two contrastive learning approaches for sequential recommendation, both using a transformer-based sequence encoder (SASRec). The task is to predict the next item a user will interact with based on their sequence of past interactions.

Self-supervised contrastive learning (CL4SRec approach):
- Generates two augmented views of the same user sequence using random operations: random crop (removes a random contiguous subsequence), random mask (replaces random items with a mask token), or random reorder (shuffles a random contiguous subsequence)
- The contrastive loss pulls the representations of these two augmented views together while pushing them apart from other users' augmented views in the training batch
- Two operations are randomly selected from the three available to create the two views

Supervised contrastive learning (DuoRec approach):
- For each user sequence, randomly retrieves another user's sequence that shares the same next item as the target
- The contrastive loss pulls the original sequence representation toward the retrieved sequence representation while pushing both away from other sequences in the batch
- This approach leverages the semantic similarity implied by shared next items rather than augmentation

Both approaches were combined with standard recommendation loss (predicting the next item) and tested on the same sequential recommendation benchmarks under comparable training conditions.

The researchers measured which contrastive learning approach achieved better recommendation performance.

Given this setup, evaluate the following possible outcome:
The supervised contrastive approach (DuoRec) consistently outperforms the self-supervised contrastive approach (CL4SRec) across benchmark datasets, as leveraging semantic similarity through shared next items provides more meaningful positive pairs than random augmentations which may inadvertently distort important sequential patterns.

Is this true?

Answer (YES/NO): YES